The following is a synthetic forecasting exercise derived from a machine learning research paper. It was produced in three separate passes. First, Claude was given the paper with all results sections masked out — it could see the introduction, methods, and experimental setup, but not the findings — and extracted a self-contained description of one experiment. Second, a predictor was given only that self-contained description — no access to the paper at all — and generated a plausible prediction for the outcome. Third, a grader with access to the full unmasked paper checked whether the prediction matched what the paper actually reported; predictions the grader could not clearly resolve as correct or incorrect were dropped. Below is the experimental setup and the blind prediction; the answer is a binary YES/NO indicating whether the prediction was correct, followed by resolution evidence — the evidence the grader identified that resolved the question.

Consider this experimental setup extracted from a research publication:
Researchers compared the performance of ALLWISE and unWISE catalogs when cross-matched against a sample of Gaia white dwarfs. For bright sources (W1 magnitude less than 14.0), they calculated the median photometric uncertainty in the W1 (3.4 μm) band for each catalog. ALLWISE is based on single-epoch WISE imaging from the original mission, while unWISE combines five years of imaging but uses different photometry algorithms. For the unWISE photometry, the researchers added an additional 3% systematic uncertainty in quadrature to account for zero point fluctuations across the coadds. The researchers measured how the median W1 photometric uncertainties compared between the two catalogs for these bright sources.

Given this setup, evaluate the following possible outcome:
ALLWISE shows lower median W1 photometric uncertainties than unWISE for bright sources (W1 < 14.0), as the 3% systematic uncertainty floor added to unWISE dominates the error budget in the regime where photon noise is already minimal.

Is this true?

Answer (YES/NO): YES